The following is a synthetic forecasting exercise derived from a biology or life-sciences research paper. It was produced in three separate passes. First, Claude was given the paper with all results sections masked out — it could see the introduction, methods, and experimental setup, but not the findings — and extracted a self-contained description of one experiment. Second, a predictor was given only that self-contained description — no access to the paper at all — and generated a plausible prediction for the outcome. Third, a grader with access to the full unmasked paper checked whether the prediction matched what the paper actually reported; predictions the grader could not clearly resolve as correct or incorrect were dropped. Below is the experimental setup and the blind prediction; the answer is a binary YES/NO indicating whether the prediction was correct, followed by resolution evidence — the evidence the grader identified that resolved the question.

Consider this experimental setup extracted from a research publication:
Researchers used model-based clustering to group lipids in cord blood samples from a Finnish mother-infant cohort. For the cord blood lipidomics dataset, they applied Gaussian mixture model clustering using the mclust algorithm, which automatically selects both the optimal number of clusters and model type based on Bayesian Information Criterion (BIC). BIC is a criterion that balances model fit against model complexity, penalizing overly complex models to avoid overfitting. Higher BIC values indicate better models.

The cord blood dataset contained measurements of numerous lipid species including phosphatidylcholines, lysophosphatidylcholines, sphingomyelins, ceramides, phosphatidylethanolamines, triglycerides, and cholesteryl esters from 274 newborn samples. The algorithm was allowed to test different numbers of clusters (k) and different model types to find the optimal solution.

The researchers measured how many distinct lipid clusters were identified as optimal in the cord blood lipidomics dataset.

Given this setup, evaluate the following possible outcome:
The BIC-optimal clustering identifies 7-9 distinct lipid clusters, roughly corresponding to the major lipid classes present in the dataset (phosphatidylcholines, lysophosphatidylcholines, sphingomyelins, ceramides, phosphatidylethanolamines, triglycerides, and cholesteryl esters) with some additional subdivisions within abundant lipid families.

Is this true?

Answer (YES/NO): YES